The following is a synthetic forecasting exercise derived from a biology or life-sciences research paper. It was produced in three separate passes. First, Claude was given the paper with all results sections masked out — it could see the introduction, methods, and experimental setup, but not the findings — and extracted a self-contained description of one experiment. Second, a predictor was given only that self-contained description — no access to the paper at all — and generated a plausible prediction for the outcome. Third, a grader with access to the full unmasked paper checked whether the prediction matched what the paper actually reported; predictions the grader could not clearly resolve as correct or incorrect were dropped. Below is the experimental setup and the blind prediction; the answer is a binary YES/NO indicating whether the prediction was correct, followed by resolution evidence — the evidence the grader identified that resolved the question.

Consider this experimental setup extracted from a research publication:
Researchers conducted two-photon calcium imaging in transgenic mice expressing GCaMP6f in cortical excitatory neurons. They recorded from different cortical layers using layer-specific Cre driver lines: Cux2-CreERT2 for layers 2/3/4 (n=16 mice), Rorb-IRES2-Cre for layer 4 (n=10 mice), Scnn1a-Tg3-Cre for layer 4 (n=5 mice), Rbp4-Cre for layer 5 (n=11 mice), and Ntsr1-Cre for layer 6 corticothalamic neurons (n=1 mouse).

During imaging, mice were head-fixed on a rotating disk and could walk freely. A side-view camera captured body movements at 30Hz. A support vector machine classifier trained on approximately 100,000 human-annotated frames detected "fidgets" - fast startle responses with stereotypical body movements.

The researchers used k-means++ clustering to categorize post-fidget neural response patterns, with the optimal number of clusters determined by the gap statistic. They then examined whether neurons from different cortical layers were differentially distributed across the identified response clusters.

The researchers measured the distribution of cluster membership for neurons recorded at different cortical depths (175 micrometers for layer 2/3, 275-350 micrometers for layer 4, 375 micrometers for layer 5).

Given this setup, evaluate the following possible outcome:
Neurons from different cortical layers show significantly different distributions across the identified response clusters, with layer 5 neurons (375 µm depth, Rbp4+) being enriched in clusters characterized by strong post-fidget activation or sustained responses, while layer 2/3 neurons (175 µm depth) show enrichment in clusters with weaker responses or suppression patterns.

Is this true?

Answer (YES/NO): NO